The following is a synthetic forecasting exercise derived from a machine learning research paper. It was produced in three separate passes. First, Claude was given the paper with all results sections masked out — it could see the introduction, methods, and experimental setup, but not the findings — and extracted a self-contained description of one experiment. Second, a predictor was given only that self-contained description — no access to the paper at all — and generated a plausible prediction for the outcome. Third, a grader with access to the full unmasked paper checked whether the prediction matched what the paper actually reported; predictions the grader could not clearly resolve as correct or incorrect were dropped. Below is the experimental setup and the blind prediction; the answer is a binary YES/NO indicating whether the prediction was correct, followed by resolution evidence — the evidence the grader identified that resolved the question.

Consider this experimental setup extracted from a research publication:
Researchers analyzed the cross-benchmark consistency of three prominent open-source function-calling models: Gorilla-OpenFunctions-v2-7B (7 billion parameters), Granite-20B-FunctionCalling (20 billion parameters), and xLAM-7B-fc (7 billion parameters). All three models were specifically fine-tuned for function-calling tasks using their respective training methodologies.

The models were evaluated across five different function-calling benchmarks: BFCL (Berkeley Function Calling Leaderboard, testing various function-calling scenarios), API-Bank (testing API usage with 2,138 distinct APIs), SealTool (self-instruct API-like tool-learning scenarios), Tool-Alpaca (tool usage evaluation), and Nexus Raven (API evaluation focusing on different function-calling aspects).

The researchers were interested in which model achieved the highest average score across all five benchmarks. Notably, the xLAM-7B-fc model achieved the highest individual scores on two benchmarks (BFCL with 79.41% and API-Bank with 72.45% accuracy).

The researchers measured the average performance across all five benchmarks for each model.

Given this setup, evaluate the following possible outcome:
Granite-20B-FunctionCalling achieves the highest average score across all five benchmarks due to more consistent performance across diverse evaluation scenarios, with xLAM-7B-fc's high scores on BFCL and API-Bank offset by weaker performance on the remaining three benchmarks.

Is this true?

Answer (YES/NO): NO